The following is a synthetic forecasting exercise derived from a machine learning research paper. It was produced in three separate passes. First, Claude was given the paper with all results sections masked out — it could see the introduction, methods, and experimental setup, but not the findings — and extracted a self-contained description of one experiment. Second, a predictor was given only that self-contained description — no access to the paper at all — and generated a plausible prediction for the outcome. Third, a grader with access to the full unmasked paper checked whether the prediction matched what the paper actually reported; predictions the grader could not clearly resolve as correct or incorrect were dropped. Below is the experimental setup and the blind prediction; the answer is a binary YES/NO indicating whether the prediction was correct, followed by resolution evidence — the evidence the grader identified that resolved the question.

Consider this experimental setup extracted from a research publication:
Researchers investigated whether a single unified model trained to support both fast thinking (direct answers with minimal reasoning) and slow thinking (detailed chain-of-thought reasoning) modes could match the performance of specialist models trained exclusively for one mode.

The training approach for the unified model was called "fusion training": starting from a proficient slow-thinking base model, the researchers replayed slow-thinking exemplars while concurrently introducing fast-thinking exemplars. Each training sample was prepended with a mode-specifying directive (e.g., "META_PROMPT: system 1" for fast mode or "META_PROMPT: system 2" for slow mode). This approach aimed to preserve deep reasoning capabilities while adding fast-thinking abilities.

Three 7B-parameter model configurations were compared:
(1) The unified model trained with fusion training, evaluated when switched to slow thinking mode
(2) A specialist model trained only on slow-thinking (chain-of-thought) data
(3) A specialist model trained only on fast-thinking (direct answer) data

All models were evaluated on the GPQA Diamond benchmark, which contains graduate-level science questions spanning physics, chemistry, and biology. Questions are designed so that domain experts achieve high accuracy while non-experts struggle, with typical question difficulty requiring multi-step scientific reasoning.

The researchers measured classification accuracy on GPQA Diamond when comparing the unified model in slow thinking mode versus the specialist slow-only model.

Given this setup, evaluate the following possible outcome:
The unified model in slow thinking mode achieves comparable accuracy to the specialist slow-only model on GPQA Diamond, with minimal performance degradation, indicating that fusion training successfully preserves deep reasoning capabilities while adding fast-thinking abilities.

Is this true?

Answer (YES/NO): NO